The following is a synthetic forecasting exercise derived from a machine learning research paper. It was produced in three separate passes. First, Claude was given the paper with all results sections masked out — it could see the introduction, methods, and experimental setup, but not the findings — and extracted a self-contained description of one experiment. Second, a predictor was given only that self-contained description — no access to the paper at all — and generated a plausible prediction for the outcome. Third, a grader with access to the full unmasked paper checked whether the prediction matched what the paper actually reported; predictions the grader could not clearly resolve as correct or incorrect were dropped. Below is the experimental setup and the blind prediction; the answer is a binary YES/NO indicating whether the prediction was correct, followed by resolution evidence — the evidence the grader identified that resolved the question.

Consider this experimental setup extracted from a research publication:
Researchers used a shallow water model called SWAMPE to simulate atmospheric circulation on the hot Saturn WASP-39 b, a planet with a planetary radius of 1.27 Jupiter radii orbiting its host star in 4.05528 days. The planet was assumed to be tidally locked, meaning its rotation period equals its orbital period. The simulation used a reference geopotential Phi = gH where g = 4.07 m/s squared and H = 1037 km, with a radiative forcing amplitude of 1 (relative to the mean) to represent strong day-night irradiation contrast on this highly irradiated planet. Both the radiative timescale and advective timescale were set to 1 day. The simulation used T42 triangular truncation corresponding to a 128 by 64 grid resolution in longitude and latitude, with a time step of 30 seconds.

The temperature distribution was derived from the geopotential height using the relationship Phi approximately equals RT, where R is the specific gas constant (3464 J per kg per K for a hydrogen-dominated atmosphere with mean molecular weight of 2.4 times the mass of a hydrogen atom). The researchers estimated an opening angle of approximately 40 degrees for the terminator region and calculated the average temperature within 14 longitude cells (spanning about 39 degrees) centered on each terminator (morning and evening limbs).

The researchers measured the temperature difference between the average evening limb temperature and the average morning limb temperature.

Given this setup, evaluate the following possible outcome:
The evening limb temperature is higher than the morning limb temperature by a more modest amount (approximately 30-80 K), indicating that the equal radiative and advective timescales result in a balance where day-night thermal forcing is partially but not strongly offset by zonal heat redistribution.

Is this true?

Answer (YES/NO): NO